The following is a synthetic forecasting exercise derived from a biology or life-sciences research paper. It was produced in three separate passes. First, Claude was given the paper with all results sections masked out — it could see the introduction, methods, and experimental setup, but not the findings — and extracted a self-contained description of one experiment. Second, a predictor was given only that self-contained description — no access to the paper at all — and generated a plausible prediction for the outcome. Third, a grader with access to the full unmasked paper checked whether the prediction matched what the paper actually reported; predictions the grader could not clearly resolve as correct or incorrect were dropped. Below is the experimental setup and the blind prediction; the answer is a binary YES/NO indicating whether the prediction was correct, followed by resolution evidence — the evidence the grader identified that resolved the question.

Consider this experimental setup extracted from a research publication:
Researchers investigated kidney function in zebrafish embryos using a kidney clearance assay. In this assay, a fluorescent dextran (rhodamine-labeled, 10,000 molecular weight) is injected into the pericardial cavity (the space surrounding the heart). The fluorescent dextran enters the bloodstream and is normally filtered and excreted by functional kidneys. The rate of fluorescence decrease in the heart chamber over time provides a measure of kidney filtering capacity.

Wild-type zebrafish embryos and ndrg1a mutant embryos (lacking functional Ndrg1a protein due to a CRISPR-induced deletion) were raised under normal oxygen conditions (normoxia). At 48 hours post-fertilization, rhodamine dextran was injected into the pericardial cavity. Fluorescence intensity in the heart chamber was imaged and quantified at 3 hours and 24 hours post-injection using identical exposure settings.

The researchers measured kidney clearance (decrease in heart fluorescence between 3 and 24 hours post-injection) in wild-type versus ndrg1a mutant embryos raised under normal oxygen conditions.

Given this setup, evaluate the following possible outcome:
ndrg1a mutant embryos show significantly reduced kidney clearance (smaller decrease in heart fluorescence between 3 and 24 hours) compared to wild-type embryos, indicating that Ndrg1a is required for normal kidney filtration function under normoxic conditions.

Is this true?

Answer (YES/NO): NO